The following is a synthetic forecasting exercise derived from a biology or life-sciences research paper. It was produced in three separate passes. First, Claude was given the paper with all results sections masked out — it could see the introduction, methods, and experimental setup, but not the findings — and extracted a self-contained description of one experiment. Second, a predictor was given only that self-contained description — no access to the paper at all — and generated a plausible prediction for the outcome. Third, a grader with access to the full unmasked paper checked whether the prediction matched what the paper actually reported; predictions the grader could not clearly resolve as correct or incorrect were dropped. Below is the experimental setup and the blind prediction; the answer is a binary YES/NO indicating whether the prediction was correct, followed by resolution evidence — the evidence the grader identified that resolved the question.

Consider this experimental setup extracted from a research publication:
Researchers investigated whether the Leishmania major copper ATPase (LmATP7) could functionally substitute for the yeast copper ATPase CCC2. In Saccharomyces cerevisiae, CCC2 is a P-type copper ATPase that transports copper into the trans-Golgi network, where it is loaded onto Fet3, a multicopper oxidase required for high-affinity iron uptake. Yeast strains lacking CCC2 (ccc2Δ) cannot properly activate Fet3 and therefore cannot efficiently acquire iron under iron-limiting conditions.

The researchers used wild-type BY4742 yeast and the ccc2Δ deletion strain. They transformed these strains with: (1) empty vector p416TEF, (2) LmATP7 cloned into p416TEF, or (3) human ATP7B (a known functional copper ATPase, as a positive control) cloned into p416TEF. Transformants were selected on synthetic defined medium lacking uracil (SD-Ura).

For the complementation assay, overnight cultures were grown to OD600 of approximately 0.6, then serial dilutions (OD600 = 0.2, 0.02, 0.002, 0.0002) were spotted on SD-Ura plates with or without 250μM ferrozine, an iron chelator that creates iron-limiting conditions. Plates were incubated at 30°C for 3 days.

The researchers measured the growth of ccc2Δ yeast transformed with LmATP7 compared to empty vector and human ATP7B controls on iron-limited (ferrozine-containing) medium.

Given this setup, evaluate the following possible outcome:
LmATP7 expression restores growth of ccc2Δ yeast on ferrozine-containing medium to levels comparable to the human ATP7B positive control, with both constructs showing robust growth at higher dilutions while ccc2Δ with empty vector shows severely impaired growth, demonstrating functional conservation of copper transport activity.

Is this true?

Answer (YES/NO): NO